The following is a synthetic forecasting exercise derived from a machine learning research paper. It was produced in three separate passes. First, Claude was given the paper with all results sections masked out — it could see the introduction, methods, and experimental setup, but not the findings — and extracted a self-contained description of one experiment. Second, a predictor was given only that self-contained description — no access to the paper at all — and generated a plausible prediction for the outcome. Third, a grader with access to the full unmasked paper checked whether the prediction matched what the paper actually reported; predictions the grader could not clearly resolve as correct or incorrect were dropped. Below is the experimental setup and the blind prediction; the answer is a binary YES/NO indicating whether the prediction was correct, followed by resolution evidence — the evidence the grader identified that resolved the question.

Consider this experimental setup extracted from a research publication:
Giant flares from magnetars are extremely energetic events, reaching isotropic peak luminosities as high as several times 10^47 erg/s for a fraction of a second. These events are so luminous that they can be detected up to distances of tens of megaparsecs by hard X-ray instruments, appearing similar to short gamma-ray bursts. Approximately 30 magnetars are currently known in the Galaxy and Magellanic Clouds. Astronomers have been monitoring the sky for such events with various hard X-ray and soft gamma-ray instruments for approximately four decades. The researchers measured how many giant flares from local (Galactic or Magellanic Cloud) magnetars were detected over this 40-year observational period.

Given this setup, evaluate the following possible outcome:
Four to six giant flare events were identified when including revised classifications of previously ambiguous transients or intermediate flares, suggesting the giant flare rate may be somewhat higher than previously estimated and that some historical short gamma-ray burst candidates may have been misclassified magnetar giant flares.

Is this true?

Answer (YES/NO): NO